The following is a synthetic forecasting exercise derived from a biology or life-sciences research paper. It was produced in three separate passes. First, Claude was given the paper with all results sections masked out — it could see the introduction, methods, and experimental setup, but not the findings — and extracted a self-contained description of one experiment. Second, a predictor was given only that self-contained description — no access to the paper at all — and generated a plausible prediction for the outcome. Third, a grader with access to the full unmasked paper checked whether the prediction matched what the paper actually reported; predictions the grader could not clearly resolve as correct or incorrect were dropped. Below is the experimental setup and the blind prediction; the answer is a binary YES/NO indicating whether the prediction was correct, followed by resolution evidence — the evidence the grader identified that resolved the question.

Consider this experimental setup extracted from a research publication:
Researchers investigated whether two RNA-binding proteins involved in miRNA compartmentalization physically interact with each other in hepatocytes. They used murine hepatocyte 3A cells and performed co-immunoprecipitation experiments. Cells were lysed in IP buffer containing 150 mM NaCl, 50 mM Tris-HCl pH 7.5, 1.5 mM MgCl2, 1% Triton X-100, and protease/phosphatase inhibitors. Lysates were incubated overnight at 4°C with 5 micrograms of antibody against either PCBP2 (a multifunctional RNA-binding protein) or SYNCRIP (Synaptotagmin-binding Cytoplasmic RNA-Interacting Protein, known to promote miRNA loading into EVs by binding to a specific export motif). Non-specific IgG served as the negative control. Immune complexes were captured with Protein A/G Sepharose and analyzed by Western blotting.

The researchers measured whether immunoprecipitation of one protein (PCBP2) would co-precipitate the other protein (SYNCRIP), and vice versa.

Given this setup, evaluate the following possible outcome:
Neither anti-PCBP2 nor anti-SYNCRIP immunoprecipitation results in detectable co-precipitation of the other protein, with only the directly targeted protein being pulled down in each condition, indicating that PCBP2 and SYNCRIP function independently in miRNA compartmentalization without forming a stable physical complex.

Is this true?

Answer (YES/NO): NO